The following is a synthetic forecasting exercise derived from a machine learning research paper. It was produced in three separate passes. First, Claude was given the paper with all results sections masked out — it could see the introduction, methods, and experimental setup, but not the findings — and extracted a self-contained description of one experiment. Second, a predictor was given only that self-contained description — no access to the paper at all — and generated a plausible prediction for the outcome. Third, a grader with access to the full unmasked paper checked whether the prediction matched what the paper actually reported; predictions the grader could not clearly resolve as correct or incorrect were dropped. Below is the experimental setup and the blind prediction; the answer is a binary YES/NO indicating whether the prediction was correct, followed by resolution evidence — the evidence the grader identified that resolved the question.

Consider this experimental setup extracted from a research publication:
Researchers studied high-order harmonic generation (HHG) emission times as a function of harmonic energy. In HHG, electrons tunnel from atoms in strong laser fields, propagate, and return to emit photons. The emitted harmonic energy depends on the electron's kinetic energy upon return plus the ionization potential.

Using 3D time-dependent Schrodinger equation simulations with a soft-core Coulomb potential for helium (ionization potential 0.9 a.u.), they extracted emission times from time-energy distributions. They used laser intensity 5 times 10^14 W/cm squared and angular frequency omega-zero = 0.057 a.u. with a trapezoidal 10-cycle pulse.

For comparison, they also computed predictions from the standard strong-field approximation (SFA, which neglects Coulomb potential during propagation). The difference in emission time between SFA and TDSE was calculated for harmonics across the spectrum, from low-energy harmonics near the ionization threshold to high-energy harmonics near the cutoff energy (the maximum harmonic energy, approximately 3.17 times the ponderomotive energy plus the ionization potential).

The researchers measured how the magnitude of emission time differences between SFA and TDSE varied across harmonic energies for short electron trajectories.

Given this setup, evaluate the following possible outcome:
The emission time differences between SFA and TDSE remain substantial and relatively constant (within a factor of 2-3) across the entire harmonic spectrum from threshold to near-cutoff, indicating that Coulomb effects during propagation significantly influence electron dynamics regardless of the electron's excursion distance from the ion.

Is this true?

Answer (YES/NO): NO